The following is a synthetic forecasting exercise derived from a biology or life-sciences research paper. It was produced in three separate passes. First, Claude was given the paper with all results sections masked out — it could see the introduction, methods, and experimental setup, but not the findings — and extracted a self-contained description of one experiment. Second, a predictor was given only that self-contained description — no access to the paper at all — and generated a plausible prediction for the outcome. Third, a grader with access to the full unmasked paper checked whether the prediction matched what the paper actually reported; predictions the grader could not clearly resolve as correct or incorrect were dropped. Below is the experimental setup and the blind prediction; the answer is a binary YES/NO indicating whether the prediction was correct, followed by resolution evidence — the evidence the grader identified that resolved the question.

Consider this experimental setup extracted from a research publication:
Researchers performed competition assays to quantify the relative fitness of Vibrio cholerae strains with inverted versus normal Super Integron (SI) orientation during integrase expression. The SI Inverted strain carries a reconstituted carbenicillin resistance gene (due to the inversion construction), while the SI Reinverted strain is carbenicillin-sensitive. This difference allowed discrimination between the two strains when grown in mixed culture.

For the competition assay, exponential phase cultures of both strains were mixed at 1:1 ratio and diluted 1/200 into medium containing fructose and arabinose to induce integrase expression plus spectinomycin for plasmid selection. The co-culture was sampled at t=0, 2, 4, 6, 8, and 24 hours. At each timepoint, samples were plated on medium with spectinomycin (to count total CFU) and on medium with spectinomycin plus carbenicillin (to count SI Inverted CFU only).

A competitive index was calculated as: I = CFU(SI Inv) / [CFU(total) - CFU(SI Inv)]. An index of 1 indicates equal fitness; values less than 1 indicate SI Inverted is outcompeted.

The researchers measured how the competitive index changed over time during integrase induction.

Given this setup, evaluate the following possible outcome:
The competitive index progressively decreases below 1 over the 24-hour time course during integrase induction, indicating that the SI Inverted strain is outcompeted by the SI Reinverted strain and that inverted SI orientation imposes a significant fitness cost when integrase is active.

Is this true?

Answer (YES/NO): YES